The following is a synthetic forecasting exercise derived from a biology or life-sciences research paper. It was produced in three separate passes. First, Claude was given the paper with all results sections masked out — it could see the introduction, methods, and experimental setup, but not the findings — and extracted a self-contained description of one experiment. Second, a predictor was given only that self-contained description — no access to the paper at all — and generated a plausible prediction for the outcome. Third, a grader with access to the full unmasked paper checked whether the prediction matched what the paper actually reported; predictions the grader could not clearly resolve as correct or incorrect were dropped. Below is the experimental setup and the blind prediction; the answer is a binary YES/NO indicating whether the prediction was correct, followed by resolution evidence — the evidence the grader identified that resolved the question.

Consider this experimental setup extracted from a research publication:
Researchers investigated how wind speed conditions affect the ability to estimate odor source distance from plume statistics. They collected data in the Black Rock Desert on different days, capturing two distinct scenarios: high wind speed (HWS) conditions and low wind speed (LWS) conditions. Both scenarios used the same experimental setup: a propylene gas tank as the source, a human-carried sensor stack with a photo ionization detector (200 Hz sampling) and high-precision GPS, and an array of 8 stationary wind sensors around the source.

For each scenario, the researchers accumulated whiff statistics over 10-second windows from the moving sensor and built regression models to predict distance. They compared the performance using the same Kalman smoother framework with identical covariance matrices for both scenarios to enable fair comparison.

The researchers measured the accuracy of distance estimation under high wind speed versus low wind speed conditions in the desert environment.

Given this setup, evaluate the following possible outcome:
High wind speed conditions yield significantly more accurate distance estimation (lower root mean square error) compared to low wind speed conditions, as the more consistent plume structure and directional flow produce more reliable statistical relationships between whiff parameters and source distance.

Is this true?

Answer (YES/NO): YES